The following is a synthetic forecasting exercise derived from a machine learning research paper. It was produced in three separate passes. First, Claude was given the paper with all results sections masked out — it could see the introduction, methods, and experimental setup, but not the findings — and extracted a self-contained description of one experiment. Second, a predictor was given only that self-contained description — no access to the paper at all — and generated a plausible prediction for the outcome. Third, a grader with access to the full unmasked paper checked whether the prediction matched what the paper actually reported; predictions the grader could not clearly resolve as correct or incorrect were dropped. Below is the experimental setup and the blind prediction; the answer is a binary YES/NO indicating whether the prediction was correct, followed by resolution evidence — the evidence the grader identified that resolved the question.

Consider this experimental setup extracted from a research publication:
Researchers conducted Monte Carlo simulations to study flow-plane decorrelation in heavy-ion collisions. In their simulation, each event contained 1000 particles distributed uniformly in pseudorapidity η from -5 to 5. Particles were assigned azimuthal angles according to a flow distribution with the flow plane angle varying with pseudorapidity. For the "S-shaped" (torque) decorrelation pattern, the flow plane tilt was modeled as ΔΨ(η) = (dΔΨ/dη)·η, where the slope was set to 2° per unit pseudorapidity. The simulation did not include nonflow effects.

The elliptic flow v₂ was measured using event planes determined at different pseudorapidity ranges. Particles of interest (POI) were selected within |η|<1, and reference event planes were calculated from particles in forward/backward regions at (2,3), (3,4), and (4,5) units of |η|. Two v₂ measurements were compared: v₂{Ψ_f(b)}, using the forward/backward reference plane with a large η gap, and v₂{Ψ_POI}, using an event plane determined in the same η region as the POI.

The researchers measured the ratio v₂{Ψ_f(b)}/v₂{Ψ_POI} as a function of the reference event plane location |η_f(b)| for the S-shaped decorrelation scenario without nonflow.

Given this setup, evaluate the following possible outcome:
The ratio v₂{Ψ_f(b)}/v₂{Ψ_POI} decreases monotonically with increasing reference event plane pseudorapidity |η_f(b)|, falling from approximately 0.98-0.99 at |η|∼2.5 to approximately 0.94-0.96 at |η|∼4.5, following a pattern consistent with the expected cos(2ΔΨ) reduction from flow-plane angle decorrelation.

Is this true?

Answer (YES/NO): NO